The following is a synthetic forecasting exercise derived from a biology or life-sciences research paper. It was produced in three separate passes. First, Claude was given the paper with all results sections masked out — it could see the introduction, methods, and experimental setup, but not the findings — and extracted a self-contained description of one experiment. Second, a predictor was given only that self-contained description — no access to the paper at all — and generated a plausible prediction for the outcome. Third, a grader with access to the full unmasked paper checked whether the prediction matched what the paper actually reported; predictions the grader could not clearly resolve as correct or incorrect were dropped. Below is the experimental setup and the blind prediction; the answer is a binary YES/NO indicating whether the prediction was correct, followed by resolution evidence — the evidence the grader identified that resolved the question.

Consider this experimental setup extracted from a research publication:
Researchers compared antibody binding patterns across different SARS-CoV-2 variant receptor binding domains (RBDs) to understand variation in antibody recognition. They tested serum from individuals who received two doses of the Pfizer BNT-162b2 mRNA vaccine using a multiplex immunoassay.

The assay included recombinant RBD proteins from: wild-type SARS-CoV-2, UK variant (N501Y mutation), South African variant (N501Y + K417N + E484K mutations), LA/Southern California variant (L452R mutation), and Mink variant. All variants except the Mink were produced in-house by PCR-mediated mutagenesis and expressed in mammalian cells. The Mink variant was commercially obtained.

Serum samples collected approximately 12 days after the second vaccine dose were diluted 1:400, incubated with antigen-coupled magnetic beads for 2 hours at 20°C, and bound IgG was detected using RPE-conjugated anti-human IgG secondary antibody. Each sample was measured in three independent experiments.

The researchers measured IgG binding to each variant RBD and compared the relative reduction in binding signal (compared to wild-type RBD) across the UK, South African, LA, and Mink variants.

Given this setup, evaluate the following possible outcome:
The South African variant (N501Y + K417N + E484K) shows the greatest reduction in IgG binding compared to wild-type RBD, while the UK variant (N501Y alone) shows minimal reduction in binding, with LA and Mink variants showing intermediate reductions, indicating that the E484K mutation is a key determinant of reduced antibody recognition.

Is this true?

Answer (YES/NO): NO